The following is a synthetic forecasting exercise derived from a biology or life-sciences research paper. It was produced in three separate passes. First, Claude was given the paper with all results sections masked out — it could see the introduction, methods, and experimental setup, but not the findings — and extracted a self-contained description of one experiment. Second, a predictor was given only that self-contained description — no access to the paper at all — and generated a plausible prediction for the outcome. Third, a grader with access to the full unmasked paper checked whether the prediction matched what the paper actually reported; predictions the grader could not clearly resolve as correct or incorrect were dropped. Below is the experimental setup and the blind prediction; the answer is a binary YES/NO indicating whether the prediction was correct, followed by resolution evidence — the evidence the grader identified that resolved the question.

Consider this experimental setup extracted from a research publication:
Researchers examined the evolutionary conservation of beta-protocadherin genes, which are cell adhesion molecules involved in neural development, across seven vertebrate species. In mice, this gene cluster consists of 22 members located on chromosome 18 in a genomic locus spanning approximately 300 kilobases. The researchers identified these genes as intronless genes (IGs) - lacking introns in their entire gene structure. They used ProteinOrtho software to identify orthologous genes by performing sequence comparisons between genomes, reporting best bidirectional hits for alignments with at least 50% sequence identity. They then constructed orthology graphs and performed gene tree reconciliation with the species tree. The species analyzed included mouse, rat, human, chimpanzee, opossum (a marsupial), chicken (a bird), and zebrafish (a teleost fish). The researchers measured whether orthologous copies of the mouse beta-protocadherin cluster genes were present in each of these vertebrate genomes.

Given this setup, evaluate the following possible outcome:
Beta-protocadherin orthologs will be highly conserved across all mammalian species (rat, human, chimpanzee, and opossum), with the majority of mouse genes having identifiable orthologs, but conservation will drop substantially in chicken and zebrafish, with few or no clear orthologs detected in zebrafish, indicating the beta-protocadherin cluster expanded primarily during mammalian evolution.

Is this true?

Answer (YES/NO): YES